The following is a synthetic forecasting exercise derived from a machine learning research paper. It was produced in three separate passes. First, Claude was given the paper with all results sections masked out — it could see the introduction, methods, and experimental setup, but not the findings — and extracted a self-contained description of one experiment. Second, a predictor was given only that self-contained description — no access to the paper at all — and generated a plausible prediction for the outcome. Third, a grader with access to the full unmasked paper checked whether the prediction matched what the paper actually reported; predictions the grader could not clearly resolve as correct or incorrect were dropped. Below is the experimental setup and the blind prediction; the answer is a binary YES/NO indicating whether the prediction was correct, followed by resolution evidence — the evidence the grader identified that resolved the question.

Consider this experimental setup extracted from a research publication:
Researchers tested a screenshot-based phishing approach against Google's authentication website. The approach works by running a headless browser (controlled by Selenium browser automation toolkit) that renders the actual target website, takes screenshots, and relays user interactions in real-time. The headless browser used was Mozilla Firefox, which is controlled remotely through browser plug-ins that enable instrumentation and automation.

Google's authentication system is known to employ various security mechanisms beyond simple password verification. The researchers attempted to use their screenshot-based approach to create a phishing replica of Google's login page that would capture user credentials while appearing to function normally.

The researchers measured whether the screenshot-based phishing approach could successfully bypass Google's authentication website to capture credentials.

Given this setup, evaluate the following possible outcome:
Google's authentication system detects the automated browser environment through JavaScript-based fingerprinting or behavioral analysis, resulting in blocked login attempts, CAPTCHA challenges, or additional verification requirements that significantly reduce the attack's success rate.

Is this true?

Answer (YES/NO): YES